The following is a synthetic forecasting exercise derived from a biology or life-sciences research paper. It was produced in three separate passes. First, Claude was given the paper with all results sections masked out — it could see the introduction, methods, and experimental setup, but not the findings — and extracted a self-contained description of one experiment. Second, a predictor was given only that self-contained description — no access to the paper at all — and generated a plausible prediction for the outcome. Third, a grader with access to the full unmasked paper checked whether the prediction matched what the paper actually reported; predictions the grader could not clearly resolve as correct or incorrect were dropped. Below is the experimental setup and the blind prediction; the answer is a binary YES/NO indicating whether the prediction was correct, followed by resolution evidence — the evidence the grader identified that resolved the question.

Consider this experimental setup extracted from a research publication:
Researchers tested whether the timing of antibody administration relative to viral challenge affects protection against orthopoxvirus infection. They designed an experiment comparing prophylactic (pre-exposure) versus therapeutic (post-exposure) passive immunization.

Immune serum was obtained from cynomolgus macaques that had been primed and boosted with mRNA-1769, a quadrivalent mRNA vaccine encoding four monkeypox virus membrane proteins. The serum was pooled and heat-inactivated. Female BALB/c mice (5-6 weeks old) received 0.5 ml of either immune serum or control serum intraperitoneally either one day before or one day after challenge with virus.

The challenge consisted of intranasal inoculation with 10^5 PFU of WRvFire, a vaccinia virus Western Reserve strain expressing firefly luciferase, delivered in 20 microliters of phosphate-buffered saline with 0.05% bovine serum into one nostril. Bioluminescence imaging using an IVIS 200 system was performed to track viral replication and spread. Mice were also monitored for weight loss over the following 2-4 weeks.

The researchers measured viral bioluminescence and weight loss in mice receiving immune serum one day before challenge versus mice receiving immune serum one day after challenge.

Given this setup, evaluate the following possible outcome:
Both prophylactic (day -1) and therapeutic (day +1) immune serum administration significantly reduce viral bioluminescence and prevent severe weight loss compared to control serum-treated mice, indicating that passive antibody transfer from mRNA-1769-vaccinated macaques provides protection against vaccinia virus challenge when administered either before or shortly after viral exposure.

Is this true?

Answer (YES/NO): YES